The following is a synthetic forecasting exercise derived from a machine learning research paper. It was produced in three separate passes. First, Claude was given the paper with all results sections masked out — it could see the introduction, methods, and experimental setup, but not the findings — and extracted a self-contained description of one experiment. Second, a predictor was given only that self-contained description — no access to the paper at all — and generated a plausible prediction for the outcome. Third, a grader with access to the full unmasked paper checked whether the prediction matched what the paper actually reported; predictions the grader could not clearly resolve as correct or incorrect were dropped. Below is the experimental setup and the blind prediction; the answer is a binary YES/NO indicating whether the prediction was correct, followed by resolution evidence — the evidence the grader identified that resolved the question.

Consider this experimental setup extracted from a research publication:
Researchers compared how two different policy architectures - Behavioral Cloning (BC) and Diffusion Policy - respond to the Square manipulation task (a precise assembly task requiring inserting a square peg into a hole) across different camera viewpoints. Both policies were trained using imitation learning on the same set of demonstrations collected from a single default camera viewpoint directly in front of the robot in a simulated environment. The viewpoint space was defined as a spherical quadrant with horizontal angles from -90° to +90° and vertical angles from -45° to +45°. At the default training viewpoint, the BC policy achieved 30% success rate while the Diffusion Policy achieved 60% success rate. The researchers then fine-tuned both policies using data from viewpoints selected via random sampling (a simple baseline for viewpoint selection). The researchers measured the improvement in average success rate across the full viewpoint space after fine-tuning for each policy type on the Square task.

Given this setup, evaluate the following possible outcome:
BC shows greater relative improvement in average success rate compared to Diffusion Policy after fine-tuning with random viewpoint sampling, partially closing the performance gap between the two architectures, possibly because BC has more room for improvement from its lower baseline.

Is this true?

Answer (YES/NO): NO